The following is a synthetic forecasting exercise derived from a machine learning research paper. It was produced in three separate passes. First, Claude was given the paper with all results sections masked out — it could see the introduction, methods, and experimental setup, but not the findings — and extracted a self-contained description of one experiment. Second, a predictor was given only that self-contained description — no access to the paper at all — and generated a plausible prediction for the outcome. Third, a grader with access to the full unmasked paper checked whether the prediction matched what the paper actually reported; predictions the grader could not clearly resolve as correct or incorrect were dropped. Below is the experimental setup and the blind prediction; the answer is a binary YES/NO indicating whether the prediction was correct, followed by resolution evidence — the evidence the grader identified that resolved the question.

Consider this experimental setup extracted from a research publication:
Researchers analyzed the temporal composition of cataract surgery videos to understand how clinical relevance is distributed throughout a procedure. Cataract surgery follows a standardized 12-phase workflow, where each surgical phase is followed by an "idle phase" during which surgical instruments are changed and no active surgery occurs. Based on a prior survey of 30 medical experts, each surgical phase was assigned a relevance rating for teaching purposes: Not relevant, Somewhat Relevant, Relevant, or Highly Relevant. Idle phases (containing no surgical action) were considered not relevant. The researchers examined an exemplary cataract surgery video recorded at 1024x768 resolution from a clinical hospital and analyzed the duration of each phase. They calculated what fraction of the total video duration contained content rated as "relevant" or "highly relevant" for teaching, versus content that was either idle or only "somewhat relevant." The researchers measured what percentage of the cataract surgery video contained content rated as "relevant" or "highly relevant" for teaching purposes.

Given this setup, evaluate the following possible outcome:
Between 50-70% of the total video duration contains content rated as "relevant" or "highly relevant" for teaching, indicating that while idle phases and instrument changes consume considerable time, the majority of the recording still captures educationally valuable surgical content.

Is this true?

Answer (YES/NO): NO